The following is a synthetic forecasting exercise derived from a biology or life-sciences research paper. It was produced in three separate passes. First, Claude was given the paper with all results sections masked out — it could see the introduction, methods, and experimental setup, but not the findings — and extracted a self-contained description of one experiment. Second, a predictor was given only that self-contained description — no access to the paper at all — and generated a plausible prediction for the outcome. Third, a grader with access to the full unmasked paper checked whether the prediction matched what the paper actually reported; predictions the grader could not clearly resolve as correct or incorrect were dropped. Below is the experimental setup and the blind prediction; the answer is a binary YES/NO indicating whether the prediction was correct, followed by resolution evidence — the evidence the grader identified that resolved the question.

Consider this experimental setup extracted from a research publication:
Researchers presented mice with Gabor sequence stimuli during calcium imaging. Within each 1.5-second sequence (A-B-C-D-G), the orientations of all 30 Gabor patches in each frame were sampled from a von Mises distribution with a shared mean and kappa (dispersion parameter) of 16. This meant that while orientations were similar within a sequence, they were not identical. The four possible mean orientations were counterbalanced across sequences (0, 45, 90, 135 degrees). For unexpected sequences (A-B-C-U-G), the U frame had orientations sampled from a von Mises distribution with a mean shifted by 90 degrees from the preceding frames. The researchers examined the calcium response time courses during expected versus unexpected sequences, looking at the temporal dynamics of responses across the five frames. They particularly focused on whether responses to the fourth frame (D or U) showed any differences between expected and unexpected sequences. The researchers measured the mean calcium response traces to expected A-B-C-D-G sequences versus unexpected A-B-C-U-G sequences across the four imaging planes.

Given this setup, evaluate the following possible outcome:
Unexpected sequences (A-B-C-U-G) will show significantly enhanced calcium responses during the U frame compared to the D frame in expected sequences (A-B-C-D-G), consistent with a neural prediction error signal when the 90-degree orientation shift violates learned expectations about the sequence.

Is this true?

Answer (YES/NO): NO